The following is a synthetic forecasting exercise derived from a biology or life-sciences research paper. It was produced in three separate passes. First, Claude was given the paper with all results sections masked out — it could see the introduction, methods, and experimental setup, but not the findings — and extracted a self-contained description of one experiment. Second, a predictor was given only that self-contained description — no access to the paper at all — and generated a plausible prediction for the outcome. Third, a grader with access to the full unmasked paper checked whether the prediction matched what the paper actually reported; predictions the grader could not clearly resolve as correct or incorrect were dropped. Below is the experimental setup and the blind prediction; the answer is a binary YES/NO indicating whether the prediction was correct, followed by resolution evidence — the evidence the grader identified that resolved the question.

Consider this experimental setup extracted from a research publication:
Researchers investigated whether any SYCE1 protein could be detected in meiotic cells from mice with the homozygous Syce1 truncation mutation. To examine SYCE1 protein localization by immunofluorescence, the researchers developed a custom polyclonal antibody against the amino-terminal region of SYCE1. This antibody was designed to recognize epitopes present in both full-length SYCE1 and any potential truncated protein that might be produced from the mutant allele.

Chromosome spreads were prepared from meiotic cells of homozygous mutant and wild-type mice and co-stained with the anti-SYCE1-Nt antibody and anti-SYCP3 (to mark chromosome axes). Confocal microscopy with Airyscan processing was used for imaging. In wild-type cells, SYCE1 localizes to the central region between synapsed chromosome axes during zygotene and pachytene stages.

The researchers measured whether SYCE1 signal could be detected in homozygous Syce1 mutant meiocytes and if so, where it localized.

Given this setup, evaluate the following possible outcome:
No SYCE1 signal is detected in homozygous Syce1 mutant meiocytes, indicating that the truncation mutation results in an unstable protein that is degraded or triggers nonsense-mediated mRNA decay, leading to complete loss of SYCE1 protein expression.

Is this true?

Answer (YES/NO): YES